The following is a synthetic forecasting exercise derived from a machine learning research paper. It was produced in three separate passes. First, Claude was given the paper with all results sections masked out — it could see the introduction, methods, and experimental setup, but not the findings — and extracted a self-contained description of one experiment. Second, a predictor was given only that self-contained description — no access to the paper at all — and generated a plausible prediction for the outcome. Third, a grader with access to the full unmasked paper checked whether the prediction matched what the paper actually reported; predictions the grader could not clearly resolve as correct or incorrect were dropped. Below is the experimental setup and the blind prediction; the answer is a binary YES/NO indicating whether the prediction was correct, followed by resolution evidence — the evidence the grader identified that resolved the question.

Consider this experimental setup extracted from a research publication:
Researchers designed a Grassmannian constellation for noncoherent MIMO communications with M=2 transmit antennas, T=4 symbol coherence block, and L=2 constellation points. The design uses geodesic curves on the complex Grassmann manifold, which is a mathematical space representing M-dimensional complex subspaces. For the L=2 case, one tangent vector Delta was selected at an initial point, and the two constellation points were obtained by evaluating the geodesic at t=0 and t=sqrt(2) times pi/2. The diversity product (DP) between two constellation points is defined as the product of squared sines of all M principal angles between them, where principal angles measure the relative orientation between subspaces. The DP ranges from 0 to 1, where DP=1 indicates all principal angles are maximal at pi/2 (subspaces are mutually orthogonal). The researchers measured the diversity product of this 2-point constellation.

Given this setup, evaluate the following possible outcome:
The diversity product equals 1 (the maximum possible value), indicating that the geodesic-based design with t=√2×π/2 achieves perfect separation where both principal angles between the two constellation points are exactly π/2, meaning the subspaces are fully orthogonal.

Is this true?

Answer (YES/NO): YES